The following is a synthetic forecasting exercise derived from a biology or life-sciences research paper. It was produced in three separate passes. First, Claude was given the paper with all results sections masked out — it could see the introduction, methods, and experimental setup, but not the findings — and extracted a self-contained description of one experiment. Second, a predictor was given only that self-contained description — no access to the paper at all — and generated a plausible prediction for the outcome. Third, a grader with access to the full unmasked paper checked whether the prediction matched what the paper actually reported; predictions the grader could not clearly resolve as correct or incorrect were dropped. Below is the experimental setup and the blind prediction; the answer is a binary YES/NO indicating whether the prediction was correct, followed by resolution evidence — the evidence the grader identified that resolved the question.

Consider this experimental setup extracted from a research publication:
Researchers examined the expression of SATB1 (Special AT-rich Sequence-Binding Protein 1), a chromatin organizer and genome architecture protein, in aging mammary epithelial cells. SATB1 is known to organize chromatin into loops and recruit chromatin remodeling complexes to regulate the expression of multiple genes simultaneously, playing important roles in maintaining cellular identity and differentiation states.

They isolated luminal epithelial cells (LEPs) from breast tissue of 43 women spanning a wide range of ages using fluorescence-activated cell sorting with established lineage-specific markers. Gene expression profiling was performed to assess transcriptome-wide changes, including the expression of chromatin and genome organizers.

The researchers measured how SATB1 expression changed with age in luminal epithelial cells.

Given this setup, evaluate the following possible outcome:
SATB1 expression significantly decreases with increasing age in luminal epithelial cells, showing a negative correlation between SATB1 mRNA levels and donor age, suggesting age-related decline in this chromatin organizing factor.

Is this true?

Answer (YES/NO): YES